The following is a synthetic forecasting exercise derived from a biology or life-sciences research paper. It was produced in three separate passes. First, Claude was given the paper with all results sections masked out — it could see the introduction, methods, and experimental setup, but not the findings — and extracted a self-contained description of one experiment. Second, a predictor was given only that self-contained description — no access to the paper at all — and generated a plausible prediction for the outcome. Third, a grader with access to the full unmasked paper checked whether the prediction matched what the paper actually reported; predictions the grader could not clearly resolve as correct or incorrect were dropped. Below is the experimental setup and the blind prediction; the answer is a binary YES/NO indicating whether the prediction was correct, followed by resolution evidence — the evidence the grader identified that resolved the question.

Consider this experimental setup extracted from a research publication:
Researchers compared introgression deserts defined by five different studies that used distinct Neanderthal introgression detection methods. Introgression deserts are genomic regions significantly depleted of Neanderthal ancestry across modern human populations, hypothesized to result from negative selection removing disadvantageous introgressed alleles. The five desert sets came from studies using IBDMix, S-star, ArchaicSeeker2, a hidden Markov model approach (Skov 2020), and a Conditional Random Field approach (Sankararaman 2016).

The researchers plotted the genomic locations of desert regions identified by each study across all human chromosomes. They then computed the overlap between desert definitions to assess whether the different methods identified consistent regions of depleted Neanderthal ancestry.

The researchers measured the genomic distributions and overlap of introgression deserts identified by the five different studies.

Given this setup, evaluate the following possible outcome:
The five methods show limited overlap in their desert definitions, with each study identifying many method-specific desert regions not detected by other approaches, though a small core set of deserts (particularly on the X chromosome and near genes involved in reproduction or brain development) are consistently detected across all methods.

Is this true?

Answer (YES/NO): NO